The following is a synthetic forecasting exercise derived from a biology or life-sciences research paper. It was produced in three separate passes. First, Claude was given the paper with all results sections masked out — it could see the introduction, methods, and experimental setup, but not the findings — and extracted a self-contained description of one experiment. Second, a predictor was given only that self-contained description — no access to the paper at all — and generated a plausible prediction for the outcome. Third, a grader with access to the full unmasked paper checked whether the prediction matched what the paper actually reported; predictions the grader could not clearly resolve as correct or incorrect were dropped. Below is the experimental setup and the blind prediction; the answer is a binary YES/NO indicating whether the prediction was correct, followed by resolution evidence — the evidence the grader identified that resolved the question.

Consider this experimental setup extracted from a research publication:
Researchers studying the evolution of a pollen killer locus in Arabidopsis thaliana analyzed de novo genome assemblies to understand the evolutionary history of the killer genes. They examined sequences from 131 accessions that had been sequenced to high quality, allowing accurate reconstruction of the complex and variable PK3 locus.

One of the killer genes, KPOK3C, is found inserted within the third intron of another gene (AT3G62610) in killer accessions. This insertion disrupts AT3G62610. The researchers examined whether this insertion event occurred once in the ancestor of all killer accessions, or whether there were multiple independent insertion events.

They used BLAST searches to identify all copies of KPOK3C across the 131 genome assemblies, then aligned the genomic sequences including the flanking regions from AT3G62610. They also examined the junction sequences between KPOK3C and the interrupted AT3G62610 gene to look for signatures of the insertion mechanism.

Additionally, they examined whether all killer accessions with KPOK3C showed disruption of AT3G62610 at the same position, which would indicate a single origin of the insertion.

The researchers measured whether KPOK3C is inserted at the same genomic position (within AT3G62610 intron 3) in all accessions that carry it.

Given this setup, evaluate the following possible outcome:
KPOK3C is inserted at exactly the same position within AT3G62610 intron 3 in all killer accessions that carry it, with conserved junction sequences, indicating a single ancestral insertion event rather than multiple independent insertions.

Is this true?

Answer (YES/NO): NO